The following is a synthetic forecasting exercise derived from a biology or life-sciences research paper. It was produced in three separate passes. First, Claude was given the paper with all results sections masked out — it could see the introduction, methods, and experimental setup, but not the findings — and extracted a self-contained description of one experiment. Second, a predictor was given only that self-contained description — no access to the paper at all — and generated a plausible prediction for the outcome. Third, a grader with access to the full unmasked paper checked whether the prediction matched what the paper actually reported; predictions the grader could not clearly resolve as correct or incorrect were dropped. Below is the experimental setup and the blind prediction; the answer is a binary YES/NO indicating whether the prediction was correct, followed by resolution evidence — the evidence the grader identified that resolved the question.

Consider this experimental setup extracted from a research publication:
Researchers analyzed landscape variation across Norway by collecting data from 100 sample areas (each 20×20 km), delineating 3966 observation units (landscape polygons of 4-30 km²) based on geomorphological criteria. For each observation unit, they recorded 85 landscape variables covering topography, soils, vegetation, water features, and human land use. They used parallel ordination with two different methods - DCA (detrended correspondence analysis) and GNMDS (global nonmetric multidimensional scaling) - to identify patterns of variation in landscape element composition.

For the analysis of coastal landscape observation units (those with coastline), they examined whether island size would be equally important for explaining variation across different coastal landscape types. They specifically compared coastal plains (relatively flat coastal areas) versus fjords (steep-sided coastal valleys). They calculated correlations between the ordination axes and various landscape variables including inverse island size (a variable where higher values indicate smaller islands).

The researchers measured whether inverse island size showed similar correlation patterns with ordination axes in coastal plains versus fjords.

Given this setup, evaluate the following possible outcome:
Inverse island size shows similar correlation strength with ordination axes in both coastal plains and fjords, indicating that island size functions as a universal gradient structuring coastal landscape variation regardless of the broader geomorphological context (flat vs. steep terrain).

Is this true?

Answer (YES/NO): NO